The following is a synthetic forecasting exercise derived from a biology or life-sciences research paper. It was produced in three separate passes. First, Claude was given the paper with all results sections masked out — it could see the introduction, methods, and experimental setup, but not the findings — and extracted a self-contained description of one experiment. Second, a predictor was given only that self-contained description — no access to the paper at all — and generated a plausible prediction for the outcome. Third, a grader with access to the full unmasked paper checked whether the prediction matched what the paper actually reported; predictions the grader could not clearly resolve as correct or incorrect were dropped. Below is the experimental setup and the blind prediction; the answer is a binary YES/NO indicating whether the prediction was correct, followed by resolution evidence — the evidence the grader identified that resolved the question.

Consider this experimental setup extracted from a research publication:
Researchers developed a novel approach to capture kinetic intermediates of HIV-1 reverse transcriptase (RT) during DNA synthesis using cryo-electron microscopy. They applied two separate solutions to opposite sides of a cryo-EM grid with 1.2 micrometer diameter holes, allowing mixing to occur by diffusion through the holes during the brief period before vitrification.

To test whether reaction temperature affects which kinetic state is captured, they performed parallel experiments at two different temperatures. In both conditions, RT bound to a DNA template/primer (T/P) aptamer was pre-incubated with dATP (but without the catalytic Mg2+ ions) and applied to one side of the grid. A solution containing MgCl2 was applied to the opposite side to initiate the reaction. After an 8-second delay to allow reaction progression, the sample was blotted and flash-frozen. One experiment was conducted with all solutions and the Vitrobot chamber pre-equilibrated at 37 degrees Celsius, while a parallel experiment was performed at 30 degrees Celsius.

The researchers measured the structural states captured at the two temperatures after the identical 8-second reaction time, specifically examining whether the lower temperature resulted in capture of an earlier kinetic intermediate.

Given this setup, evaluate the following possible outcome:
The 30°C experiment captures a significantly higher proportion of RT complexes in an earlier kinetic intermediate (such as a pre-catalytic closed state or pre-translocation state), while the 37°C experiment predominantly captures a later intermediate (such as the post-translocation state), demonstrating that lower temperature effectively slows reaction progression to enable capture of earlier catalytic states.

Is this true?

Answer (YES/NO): NO